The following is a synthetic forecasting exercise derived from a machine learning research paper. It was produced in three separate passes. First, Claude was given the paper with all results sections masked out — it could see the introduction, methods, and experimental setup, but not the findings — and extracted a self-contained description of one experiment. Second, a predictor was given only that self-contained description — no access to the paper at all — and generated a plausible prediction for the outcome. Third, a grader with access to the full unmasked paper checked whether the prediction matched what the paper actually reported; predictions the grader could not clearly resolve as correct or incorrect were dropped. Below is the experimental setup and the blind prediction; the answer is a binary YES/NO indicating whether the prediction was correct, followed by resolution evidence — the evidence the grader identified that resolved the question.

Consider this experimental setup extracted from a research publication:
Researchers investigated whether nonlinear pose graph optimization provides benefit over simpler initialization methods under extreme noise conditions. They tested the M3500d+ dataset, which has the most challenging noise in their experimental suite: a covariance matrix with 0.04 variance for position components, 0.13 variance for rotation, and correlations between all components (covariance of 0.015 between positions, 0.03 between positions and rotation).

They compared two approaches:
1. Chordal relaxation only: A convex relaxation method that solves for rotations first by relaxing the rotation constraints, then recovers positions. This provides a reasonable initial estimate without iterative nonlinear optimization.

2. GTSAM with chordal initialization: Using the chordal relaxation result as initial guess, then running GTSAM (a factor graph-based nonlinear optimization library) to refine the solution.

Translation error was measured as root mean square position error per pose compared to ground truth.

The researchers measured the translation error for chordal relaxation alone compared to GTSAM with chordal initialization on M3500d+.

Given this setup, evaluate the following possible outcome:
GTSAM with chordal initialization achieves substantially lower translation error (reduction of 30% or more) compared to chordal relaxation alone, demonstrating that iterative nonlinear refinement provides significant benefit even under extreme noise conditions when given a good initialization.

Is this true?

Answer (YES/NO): NO